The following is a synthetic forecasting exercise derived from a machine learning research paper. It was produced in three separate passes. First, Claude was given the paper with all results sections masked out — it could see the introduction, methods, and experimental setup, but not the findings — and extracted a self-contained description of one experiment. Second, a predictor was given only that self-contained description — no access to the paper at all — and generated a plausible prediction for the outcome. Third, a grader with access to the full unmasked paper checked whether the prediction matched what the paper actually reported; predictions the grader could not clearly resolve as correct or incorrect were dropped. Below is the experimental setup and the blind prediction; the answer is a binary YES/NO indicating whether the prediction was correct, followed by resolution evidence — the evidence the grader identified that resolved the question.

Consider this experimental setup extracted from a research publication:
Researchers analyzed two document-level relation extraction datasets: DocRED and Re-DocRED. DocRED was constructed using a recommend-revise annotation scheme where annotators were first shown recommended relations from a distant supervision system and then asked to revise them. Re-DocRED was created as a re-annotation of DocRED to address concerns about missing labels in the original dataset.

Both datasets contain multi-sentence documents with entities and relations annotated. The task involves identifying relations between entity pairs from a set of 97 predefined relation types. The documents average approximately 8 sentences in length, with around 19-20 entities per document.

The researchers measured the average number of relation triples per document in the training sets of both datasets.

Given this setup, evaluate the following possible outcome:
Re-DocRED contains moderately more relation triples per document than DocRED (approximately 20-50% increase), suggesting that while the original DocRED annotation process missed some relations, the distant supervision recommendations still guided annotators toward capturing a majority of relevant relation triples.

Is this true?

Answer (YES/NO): NO